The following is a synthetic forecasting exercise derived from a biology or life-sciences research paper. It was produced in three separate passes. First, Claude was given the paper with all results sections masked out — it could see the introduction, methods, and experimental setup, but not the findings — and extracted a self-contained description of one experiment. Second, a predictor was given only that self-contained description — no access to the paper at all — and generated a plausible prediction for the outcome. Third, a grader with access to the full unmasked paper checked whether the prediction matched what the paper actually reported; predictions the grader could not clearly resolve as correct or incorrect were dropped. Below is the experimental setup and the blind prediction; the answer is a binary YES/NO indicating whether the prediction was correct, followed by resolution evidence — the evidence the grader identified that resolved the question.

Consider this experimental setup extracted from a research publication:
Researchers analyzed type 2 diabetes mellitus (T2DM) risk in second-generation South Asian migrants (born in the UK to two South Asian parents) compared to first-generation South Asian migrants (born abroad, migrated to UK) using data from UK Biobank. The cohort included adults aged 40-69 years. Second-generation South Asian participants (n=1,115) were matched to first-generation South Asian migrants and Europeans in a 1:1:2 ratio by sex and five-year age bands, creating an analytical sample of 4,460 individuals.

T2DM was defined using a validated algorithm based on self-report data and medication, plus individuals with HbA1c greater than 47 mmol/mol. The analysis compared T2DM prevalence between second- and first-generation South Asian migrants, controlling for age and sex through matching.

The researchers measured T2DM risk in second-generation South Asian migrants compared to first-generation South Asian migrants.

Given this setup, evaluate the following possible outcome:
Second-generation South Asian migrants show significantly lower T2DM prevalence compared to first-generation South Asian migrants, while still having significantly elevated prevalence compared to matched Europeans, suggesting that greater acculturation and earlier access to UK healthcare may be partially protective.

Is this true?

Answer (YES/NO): NO